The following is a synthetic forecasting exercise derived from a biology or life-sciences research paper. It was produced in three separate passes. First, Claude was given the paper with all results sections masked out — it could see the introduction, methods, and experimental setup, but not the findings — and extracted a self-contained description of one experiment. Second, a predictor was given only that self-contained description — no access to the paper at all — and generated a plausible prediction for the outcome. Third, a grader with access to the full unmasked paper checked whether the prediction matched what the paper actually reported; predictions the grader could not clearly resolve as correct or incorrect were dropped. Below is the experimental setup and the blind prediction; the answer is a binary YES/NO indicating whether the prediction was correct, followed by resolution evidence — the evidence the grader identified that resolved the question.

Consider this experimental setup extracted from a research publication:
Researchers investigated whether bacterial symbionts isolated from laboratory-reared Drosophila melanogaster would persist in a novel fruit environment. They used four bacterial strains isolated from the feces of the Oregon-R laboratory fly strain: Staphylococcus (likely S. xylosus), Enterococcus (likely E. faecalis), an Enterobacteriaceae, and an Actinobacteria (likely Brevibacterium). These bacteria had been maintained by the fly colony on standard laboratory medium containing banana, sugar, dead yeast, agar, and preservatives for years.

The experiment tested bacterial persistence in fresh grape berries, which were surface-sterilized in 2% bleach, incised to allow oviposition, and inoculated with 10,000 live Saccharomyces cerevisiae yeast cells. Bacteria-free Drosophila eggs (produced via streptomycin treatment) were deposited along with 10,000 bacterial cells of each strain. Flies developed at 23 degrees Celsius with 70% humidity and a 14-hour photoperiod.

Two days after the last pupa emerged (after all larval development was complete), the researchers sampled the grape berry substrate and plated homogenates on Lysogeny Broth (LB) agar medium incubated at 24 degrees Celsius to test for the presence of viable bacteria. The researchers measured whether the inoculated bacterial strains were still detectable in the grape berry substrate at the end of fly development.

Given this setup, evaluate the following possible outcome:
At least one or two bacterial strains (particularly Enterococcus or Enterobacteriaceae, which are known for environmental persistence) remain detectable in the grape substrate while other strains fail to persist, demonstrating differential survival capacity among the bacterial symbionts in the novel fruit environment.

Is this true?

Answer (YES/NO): NO